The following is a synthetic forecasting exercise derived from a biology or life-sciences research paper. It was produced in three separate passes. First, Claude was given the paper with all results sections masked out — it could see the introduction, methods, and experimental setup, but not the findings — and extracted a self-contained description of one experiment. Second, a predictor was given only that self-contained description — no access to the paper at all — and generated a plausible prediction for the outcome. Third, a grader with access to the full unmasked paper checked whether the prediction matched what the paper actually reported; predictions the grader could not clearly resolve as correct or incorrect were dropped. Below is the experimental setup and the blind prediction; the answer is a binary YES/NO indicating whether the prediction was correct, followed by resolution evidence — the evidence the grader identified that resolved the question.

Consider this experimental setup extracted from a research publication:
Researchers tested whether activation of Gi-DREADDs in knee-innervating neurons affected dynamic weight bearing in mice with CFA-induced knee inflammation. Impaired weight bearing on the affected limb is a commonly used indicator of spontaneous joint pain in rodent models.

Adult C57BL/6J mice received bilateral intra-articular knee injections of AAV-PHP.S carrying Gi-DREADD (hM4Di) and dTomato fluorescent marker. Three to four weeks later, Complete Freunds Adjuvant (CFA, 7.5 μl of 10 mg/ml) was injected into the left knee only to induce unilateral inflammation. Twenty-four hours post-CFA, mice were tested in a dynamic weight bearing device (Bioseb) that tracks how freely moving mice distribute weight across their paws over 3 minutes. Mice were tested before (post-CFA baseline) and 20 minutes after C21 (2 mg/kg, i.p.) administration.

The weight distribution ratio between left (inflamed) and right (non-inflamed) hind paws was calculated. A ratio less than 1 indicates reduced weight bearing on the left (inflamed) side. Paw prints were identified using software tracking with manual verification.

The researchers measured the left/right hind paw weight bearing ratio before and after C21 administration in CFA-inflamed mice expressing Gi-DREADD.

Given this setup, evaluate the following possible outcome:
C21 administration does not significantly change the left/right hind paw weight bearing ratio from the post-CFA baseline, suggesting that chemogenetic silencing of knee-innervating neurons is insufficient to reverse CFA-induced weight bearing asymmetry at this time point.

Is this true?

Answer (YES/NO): YES